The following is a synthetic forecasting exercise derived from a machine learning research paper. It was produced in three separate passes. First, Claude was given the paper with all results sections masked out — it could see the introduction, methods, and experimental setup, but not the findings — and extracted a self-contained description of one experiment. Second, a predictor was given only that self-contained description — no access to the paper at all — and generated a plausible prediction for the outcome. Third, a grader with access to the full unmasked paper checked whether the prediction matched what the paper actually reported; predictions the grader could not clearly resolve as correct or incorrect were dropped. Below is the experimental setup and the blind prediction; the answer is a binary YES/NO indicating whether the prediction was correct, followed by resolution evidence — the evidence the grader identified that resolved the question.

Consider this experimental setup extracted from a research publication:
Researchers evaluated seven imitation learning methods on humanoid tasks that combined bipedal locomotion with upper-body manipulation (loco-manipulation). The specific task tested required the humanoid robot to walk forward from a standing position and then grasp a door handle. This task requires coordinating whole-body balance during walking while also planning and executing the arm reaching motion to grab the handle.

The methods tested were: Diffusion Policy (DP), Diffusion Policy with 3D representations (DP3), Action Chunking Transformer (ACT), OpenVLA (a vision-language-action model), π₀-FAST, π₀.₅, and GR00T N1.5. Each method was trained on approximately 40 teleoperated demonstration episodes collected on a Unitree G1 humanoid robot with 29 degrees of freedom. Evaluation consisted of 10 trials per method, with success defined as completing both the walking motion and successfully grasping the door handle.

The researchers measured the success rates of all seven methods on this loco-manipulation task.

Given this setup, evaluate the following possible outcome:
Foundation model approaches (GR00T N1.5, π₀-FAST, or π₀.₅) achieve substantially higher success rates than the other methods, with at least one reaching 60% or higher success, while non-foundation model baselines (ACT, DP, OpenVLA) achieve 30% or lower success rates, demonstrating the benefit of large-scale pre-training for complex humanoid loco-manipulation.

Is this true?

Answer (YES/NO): NO